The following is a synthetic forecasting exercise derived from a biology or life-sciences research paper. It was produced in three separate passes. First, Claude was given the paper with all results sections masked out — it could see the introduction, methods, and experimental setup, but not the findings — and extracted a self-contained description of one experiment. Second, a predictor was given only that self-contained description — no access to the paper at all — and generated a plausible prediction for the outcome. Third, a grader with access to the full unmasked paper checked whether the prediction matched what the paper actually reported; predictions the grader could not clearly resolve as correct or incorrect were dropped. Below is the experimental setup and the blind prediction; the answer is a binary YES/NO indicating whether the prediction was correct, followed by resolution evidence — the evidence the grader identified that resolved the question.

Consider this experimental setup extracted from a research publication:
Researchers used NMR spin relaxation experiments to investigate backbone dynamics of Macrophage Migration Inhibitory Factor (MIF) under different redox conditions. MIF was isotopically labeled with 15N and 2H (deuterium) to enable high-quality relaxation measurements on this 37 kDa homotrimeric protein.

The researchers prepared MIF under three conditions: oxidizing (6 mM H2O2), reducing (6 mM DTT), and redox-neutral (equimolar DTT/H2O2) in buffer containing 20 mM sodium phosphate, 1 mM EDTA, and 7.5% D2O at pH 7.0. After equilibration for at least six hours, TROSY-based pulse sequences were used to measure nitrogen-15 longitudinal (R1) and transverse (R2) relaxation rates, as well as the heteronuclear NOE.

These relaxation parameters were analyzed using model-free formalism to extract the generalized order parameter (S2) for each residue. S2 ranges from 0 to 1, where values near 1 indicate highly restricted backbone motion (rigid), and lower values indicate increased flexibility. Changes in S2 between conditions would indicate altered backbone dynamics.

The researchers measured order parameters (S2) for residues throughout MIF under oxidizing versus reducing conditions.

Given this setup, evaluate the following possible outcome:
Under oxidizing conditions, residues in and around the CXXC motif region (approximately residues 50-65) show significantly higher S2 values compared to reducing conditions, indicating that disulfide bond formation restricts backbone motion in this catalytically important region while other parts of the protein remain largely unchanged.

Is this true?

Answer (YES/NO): NO